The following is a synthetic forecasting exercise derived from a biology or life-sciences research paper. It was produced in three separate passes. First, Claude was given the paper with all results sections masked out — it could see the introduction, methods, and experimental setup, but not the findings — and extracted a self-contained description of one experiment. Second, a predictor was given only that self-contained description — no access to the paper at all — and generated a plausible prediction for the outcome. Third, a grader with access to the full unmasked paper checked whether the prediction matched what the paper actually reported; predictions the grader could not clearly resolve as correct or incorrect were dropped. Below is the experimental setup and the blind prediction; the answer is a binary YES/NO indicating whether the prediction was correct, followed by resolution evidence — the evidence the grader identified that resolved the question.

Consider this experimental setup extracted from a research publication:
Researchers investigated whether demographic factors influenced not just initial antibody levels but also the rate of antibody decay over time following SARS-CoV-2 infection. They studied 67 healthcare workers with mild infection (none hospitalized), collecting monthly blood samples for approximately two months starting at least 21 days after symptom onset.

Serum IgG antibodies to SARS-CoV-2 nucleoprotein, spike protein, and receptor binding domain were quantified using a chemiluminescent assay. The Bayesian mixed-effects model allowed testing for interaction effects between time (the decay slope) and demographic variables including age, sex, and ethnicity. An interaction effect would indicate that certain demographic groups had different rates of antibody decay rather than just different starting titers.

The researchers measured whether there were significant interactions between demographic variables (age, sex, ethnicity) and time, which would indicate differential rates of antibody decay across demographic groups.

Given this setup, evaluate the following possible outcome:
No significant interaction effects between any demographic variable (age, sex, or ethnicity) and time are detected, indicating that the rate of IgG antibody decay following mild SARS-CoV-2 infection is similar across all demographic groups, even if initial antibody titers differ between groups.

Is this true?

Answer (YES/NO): YES